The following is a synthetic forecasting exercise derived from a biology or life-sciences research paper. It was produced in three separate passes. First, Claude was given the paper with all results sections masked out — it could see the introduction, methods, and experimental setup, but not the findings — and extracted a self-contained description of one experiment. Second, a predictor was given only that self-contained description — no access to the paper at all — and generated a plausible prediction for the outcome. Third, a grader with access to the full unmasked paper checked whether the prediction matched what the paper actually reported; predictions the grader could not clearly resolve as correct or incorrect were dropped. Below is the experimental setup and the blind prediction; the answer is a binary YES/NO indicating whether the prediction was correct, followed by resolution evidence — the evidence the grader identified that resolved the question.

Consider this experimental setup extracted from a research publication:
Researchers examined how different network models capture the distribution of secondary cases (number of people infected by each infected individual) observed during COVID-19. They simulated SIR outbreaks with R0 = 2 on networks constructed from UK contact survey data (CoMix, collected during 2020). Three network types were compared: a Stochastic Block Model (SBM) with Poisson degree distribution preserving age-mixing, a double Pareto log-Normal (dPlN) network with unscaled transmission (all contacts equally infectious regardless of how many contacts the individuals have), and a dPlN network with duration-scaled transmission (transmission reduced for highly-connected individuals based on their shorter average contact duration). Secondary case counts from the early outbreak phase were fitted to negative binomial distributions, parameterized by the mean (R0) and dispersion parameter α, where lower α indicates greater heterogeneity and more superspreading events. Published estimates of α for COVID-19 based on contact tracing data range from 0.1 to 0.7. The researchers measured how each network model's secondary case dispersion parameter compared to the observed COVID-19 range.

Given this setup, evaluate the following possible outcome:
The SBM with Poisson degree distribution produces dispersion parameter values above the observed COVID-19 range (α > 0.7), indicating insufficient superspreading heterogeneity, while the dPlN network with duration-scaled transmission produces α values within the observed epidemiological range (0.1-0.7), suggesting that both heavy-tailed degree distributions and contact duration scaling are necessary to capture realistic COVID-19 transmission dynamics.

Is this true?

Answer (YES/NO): YES